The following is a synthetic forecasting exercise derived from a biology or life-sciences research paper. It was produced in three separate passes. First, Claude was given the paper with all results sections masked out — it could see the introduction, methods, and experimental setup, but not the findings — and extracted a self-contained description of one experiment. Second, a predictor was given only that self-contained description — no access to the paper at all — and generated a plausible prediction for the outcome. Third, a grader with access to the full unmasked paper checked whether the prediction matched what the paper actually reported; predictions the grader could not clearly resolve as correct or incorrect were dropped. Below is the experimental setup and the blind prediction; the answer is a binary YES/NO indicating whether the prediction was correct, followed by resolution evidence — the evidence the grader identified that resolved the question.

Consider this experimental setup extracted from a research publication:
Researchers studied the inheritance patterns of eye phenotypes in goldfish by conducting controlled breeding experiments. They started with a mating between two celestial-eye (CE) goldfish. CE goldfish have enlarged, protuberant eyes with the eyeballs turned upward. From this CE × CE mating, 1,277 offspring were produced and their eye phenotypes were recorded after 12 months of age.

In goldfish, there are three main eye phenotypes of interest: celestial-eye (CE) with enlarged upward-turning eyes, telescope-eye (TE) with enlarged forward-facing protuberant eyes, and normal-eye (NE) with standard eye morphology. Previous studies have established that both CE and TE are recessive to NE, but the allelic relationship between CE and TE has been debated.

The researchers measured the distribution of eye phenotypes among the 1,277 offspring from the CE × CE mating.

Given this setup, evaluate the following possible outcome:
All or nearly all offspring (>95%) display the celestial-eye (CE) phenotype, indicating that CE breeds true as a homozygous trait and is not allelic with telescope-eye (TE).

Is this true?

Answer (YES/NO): YES